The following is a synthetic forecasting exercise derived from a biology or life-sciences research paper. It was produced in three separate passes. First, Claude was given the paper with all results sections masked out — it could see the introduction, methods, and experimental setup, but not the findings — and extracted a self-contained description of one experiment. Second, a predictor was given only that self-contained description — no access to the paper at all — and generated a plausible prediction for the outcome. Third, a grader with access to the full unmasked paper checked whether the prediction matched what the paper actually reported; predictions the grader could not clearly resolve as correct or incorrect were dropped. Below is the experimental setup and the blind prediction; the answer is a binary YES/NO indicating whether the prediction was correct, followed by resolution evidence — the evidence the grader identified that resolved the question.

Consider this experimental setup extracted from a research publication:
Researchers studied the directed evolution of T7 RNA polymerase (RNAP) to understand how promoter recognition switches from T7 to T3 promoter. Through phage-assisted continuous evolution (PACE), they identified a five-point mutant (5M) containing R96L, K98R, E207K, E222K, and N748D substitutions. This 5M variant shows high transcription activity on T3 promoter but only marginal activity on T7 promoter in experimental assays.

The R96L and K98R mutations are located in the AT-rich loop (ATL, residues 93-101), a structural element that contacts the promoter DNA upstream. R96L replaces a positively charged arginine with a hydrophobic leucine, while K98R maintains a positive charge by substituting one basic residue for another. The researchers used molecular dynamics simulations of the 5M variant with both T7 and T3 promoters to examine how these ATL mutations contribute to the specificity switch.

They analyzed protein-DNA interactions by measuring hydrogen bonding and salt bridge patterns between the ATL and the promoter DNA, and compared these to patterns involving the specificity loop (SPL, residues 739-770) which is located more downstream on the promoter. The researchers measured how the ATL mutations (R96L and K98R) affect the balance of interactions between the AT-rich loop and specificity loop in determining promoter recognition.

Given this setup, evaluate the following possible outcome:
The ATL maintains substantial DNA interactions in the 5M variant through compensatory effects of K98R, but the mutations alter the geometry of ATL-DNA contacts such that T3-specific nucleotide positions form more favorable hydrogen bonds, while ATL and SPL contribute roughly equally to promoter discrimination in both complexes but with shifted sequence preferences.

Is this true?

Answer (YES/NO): NO